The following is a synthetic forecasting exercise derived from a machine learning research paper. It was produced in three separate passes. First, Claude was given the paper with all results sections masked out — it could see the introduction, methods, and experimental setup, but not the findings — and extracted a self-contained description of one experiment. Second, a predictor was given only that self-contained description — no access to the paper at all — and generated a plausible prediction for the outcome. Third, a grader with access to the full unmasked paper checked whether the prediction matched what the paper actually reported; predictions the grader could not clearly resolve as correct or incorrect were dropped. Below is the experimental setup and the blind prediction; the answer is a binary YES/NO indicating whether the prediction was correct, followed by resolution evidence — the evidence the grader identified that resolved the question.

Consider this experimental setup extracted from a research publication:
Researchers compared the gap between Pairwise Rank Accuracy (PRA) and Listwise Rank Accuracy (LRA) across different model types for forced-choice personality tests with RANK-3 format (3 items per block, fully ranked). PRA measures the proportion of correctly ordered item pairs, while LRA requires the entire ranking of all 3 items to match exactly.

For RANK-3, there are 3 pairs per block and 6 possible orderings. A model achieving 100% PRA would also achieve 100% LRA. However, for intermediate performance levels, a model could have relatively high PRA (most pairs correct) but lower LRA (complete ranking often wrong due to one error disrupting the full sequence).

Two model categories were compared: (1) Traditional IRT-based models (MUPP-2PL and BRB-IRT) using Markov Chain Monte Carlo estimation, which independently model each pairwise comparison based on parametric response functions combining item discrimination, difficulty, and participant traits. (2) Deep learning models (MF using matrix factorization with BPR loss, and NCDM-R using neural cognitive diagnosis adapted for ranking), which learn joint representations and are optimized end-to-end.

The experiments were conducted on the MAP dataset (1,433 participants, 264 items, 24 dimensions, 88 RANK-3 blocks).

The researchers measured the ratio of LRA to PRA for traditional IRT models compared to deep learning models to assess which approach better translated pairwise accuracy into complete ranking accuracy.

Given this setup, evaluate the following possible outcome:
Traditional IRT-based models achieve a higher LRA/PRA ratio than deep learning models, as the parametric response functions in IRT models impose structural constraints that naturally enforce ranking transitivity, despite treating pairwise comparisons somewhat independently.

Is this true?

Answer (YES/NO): NO